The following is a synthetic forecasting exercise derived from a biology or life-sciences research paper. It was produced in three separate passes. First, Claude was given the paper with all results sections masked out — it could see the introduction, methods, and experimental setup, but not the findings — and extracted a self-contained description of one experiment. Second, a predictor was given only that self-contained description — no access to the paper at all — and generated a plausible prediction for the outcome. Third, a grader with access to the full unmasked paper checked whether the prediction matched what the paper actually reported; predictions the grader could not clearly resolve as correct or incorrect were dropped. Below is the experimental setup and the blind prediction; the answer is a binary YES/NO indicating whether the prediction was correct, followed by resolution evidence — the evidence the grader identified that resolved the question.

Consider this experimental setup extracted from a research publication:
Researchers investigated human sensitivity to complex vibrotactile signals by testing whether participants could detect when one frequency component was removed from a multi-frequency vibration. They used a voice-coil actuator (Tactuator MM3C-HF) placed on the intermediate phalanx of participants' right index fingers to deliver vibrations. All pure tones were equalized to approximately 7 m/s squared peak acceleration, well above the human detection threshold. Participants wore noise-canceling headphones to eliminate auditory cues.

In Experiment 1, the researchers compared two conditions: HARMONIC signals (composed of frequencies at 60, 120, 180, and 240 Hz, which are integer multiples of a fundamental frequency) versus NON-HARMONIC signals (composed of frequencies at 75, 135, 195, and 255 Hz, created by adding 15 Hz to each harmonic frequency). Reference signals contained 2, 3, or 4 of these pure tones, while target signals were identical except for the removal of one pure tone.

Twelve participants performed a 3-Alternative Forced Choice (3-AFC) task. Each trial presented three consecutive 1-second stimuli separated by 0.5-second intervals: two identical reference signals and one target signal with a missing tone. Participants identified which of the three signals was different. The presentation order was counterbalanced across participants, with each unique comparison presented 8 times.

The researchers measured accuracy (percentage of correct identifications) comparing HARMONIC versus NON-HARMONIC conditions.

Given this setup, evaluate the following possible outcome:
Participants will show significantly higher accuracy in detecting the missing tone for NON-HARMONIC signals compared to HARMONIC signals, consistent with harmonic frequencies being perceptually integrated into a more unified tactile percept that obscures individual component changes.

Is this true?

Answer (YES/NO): NO